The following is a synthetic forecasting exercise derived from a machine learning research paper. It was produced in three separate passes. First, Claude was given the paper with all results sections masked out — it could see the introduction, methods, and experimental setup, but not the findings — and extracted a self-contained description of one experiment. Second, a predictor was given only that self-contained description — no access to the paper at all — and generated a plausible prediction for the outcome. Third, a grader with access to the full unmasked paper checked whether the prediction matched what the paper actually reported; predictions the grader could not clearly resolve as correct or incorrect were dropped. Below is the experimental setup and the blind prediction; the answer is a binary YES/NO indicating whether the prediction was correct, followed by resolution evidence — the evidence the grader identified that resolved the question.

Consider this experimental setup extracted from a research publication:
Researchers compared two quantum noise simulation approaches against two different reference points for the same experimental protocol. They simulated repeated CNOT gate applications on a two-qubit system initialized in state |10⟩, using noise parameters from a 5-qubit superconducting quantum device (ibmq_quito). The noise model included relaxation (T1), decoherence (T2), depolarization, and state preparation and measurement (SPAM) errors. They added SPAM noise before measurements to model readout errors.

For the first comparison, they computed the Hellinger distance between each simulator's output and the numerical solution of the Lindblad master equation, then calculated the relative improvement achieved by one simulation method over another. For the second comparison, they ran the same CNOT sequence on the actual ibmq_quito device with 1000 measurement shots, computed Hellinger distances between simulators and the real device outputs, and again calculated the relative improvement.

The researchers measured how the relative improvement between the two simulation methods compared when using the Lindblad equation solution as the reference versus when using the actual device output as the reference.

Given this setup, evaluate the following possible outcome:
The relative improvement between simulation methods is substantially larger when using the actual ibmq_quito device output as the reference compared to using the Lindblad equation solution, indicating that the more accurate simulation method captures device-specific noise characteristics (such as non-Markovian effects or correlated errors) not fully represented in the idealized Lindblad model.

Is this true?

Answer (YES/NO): NO